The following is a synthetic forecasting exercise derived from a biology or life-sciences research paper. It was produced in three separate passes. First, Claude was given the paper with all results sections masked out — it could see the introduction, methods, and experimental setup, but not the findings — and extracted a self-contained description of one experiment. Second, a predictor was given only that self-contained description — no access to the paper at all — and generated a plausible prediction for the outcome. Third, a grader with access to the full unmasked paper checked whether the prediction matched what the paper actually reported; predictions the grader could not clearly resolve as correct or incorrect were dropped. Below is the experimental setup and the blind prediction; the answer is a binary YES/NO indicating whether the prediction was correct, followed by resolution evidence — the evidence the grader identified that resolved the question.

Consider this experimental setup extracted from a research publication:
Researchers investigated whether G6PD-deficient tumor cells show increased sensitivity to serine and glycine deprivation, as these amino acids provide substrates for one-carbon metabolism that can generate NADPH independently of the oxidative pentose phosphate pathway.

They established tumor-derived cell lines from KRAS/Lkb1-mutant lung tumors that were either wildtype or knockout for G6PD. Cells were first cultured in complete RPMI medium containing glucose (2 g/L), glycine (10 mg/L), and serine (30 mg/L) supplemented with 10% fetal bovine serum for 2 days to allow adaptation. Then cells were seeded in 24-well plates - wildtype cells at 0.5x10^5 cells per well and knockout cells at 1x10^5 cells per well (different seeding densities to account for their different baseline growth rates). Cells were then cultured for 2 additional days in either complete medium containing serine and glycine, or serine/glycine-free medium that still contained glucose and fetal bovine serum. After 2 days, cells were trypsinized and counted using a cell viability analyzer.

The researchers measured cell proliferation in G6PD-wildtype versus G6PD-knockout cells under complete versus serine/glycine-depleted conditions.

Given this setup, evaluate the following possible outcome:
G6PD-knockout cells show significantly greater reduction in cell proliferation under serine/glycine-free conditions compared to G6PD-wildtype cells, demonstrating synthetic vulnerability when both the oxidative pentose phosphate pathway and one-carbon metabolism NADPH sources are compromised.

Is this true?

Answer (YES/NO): YES